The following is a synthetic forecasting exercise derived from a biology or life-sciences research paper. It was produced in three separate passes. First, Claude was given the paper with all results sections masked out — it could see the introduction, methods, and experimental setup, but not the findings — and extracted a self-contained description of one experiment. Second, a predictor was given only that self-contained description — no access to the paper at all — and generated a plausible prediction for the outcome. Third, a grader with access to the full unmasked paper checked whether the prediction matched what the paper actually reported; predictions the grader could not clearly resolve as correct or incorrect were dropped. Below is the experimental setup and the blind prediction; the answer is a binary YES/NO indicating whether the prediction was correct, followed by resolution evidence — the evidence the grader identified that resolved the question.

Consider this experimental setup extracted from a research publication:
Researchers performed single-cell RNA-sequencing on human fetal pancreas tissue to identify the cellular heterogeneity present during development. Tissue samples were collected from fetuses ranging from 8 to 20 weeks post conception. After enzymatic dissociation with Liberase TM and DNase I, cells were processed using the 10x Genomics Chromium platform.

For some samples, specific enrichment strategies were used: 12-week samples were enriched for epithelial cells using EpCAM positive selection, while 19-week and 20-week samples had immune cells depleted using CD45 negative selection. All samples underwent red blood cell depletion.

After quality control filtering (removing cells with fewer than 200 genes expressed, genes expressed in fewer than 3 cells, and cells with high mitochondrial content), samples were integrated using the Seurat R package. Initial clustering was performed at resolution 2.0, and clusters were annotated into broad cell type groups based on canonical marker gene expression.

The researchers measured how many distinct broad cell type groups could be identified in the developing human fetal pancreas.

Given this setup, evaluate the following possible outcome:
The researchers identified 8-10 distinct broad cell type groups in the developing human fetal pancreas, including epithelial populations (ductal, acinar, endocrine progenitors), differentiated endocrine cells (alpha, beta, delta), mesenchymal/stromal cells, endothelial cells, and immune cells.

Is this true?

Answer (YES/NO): NO